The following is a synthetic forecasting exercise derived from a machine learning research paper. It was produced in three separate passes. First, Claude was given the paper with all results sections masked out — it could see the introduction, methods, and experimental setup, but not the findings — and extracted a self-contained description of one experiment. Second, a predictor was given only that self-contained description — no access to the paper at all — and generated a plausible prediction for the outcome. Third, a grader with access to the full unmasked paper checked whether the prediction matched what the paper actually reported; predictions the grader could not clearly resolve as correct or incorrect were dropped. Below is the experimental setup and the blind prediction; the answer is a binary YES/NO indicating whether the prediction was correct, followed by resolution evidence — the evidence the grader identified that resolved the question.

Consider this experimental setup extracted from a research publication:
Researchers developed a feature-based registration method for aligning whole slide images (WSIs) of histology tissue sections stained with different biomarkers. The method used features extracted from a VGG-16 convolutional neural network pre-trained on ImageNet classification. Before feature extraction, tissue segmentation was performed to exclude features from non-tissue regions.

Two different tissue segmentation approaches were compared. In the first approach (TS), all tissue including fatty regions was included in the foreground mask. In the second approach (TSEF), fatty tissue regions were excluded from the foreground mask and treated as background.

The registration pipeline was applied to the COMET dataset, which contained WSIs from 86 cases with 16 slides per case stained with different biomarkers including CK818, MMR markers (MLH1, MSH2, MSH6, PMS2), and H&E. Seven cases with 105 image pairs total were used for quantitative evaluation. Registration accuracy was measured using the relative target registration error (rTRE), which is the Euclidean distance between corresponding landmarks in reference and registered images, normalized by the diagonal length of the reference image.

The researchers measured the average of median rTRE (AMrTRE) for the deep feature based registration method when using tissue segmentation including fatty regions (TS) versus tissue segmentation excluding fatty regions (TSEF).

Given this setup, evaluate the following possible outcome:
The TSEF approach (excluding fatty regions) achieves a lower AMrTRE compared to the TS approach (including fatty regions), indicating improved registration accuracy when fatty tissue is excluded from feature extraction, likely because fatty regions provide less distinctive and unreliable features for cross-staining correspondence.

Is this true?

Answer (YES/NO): YES